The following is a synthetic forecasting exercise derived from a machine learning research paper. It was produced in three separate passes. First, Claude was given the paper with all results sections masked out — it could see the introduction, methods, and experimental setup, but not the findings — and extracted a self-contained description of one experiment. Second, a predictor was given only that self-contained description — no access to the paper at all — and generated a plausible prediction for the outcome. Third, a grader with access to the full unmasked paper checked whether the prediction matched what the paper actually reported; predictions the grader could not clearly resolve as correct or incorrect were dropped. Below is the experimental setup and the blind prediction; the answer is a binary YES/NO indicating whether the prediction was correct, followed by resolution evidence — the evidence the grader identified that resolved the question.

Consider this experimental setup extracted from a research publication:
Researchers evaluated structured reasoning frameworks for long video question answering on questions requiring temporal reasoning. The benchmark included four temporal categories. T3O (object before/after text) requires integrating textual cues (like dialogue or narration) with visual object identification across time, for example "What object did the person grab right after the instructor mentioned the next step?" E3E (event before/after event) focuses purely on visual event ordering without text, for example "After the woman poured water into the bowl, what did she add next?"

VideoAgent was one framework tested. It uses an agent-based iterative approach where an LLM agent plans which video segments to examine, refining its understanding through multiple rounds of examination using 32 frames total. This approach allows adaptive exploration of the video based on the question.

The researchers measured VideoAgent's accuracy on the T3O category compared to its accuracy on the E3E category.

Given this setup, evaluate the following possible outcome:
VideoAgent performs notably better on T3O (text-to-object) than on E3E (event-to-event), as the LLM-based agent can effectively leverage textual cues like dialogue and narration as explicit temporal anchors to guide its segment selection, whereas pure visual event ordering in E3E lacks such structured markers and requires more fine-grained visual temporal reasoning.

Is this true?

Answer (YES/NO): NO